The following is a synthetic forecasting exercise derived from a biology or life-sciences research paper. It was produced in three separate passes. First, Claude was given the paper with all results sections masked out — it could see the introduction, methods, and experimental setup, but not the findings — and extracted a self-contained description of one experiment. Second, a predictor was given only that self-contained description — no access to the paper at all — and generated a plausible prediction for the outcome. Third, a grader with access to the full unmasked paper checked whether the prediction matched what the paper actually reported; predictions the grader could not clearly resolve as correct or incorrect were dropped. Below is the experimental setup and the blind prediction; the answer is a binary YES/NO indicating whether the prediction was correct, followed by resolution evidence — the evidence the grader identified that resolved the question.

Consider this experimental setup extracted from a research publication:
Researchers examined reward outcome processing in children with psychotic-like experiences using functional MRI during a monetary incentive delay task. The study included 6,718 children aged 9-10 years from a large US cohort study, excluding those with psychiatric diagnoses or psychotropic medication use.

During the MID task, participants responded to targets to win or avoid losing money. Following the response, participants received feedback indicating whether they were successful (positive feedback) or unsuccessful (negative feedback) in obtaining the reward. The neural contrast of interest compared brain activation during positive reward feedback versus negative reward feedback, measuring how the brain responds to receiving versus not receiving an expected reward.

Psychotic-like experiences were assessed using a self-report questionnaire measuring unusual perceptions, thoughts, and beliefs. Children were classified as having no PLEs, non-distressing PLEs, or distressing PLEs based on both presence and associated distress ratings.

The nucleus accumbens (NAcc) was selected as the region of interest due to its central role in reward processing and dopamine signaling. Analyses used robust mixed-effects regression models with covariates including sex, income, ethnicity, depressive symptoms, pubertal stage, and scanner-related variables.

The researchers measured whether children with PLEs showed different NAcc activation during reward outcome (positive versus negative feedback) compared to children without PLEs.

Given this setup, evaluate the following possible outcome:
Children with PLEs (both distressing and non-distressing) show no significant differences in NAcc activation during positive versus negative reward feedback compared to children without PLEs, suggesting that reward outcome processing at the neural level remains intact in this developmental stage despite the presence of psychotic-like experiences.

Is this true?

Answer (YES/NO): YES